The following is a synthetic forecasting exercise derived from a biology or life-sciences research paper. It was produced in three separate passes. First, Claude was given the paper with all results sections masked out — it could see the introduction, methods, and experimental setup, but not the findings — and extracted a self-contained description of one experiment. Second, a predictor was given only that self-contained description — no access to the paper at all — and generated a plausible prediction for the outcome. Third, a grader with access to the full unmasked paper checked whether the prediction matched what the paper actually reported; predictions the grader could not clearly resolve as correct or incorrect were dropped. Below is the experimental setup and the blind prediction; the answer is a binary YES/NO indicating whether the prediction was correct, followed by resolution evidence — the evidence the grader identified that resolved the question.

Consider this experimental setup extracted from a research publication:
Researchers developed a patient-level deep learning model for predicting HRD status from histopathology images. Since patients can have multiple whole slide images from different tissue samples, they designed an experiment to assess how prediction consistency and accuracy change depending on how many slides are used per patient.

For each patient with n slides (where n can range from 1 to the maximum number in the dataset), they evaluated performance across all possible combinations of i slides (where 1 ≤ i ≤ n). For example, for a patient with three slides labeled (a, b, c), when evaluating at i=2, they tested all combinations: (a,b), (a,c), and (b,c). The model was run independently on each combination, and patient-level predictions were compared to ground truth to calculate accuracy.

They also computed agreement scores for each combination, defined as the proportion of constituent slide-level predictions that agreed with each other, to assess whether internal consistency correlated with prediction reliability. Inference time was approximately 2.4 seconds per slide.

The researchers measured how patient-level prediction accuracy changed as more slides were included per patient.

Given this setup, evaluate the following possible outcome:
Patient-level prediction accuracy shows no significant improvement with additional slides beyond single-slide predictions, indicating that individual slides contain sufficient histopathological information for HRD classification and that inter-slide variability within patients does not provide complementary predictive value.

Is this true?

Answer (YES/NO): NO